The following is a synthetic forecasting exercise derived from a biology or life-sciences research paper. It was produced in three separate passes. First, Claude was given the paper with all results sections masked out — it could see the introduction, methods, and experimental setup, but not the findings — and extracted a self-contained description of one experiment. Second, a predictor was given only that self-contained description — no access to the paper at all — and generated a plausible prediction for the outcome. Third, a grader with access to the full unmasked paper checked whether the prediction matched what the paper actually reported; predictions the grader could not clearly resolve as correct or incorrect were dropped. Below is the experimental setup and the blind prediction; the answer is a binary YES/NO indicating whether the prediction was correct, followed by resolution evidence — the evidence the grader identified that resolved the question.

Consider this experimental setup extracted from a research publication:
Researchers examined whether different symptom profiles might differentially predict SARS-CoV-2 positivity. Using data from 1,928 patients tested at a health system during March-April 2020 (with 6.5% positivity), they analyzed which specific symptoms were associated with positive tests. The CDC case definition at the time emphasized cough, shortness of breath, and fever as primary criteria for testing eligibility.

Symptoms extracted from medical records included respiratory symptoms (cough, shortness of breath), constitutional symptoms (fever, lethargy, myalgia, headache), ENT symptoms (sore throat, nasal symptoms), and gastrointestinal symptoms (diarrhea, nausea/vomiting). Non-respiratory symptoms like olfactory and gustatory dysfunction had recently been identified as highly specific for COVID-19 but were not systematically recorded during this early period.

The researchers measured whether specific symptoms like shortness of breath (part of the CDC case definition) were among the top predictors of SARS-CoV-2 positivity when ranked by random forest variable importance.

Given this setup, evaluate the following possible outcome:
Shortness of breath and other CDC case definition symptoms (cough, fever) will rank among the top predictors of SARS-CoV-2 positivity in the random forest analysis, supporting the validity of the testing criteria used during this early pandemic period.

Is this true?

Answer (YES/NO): NO